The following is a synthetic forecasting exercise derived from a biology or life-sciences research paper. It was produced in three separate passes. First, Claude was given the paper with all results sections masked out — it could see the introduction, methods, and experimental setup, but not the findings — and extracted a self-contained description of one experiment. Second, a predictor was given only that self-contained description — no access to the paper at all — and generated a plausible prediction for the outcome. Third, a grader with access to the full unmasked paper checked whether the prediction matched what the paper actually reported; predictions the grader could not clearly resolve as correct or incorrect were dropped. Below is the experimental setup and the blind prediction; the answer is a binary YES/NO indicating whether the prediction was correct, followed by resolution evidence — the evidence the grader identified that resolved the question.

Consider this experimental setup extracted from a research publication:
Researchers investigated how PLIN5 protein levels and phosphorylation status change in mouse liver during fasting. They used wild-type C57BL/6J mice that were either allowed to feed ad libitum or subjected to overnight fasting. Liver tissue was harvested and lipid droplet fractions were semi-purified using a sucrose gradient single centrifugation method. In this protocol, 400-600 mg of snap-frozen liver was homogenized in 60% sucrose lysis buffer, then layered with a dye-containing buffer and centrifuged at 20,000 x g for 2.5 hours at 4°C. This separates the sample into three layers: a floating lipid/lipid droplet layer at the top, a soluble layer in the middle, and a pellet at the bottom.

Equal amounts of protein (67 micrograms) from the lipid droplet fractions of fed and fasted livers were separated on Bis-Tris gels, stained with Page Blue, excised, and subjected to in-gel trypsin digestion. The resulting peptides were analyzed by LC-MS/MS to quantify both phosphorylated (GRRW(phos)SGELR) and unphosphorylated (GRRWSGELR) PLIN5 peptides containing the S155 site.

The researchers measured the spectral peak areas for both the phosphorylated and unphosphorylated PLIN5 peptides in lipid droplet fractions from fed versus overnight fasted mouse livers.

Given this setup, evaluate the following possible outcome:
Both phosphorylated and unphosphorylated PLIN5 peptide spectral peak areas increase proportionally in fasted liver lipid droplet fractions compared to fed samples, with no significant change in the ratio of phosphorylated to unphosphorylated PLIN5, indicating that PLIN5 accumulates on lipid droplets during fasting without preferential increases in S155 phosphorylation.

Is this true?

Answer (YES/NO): NO